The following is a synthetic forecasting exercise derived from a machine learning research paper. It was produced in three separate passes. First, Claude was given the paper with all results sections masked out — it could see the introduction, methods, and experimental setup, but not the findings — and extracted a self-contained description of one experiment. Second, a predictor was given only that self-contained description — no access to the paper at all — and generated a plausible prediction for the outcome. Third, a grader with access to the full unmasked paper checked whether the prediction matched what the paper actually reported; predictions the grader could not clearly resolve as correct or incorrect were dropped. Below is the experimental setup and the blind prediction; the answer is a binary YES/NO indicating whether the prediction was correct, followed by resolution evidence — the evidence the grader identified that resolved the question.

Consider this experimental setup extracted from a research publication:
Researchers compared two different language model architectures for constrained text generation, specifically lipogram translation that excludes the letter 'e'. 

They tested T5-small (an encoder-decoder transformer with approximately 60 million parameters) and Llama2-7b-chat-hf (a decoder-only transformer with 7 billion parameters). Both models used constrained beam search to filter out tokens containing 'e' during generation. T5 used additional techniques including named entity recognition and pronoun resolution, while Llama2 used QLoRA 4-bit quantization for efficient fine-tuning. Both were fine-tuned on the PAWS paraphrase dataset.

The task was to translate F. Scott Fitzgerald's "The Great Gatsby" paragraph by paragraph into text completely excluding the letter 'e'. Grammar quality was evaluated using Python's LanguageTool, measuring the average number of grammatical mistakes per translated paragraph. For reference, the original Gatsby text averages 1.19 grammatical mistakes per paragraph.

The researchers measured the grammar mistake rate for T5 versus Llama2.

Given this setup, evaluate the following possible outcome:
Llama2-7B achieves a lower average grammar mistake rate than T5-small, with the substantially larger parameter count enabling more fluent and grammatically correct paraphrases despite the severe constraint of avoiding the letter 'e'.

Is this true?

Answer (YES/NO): NO